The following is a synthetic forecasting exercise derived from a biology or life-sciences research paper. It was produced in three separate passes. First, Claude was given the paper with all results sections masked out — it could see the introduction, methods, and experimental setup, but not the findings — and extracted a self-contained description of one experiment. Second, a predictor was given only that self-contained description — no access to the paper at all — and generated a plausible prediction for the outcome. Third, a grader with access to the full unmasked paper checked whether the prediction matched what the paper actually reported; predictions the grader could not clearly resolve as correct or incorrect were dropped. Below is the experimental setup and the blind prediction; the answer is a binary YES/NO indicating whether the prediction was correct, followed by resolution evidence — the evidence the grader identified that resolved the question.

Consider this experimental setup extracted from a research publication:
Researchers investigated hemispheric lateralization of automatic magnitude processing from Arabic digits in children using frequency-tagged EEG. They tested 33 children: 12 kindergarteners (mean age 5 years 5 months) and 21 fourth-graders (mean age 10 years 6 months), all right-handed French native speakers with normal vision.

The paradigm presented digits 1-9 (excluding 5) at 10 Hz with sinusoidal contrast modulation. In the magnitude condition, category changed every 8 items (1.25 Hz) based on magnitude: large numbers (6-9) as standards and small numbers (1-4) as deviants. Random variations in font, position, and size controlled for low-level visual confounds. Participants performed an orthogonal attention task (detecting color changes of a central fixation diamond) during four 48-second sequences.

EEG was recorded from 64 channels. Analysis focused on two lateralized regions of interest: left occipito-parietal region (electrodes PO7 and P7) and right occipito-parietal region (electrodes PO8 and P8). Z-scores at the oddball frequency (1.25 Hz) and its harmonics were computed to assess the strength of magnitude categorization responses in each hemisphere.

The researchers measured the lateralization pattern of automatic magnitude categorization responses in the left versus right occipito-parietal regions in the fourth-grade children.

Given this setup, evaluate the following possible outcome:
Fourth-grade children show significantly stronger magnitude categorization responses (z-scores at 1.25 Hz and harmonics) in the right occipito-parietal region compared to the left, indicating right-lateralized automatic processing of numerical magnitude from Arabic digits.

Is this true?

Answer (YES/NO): NO